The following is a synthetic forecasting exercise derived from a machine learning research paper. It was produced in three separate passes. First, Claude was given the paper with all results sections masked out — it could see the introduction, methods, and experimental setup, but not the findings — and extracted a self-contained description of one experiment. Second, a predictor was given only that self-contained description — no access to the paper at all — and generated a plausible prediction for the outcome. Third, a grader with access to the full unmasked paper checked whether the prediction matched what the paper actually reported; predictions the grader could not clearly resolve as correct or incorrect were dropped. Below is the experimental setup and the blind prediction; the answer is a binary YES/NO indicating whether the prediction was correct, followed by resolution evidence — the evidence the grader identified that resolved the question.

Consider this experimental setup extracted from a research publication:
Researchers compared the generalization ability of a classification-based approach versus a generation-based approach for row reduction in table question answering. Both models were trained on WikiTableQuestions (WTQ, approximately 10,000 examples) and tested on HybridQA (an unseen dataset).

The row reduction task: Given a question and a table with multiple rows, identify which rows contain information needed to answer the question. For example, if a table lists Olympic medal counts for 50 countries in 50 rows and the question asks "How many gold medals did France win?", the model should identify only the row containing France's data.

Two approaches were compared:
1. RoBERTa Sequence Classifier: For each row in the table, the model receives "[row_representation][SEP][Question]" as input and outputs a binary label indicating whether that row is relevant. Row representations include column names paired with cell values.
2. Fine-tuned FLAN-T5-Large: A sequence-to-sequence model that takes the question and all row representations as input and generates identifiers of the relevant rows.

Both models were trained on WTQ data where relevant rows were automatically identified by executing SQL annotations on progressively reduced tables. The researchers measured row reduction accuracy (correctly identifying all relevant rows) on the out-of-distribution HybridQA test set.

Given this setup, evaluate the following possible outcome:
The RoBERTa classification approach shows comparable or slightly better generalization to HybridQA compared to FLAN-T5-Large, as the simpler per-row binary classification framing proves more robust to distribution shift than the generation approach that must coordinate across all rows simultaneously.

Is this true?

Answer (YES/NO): YES